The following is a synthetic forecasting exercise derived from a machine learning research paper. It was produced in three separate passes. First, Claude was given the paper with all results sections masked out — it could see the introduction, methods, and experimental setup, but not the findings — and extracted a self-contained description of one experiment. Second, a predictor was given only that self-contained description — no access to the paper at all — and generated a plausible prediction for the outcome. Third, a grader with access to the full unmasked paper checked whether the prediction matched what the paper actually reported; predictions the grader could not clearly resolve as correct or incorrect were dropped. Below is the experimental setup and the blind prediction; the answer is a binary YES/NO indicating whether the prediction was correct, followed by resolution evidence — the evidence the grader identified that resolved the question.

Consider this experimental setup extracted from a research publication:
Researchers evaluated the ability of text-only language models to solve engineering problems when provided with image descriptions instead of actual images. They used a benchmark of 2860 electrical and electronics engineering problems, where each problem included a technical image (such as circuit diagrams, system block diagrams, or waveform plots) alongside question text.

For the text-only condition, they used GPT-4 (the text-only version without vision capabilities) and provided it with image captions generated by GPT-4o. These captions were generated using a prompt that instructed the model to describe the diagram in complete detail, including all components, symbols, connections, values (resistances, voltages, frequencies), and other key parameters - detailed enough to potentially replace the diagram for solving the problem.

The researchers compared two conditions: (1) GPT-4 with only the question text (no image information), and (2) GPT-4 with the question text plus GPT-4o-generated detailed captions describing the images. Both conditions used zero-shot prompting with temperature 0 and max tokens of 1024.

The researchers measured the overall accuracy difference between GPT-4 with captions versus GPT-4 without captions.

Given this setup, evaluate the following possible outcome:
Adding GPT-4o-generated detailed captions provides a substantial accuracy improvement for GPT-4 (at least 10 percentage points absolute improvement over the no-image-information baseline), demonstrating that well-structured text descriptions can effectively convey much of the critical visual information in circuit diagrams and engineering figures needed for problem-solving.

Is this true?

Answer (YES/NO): NO